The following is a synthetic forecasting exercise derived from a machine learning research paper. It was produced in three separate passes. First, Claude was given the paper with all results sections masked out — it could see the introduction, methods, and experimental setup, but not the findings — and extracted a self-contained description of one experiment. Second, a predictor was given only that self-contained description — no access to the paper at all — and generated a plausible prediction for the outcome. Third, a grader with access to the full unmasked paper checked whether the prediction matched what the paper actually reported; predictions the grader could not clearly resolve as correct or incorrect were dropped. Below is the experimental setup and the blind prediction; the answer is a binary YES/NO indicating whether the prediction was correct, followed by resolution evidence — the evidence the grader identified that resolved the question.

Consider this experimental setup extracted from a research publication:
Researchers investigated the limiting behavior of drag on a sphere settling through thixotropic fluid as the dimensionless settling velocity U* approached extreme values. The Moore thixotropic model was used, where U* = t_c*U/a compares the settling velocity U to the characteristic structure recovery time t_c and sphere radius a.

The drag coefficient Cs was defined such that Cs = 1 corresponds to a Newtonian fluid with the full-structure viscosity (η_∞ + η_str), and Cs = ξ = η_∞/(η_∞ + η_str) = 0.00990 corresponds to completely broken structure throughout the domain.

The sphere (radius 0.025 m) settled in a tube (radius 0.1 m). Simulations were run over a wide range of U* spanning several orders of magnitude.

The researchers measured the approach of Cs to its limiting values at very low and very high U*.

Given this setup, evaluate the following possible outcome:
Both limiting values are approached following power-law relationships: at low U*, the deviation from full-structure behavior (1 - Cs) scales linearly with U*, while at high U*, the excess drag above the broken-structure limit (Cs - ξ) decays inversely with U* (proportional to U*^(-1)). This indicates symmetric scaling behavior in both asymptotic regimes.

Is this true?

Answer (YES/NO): NO